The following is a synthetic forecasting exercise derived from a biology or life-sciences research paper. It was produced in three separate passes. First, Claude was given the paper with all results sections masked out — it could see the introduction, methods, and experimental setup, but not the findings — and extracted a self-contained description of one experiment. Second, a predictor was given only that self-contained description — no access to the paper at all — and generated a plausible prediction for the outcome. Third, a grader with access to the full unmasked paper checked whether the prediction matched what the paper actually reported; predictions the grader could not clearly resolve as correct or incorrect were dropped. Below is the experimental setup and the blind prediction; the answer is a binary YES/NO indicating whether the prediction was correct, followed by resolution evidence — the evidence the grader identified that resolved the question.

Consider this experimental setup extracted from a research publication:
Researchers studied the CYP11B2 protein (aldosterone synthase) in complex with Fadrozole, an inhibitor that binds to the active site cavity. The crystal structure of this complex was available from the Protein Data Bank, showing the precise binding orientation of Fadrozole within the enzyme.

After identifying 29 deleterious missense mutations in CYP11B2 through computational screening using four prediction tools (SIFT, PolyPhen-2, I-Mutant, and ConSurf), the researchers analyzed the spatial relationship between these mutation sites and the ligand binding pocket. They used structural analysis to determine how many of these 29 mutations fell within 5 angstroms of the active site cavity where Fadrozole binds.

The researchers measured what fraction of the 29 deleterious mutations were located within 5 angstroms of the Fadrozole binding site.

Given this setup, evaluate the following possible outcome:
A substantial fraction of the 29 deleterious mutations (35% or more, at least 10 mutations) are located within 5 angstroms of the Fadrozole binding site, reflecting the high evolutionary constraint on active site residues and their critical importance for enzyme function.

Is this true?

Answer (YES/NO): NO